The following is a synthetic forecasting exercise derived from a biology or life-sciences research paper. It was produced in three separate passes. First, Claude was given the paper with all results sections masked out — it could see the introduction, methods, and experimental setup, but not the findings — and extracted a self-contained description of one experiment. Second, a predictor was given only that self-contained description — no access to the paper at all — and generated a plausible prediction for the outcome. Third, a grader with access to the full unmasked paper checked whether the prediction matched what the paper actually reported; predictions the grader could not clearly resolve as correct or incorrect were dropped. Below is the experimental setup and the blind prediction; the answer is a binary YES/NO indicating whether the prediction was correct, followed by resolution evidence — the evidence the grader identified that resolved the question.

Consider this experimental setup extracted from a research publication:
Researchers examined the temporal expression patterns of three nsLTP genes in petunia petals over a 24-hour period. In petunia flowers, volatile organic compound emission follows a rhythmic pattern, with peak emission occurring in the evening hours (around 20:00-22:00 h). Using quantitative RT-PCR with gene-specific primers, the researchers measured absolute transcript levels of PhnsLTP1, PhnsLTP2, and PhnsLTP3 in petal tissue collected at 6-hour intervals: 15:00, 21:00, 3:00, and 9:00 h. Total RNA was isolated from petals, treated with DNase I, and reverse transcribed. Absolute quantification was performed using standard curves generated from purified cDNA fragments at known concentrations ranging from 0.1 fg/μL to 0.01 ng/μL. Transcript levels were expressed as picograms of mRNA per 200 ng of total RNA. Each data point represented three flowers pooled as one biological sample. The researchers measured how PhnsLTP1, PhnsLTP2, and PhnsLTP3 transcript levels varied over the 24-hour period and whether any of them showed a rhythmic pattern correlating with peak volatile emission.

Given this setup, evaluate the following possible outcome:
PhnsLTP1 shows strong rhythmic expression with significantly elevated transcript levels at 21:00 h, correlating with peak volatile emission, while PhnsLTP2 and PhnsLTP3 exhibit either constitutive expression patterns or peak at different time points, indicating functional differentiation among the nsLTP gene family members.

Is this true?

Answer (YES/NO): NO